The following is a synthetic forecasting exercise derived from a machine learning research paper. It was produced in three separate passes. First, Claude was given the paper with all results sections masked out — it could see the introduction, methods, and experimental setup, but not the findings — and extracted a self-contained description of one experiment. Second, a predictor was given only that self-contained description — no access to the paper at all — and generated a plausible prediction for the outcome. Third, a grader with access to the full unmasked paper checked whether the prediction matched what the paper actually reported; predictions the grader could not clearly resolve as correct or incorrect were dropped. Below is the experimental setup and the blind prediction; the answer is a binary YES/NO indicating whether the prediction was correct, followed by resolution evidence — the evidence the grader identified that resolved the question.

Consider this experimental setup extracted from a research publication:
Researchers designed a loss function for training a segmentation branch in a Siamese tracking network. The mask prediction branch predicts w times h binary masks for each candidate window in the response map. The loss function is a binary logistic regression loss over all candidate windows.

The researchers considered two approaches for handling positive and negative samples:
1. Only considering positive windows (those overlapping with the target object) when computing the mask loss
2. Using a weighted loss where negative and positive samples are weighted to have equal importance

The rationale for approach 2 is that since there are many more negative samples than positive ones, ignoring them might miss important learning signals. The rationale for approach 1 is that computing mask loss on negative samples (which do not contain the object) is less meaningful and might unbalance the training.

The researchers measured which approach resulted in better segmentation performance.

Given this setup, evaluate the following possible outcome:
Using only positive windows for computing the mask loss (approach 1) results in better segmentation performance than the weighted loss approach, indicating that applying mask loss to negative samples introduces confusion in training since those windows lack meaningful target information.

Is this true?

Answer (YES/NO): YES